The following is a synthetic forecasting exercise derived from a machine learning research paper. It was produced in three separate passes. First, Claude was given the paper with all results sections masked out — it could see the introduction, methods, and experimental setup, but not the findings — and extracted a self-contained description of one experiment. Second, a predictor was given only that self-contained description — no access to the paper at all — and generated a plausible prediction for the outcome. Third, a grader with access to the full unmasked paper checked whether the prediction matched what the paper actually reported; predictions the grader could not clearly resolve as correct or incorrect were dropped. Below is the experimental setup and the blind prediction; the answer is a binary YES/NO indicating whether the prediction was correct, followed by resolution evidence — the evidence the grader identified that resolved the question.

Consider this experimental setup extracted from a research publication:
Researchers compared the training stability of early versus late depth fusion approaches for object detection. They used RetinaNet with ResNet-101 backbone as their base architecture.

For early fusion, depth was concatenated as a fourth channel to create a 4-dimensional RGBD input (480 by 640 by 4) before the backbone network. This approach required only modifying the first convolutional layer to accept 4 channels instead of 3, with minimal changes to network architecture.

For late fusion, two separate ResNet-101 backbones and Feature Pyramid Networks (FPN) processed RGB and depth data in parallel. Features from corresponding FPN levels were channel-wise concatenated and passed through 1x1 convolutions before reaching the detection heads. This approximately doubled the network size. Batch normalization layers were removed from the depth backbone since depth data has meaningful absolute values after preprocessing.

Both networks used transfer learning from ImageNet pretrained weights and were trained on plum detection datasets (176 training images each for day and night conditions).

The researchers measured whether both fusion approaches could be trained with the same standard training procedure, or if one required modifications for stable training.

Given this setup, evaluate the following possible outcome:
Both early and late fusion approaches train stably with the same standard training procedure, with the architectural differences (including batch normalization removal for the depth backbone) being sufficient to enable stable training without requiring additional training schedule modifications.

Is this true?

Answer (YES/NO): NO